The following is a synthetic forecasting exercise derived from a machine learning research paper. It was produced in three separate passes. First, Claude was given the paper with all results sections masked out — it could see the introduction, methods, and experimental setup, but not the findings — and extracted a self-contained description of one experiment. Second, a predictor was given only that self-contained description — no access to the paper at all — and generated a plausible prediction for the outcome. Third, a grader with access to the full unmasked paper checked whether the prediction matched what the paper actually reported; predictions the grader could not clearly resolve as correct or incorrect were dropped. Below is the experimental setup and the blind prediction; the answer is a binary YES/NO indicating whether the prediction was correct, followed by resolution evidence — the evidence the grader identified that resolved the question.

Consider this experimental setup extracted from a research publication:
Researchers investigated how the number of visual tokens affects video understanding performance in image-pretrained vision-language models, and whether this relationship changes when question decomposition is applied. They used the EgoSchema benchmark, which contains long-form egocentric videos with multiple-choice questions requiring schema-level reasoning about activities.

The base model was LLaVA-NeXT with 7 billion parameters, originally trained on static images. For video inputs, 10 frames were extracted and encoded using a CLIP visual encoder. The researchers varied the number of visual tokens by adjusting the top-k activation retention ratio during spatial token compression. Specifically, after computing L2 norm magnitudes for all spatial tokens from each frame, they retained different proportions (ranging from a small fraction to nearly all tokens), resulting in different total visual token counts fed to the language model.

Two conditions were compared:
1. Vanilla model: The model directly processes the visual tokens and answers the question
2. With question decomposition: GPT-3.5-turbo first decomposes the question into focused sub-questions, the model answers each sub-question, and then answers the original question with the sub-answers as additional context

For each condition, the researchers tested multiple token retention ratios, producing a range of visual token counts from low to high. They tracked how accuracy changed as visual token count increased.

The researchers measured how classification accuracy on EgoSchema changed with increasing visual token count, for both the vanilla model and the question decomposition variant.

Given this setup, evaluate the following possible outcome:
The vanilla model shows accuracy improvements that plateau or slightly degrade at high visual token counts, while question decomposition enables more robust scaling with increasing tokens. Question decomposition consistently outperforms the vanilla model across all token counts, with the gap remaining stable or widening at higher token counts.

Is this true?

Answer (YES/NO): YES